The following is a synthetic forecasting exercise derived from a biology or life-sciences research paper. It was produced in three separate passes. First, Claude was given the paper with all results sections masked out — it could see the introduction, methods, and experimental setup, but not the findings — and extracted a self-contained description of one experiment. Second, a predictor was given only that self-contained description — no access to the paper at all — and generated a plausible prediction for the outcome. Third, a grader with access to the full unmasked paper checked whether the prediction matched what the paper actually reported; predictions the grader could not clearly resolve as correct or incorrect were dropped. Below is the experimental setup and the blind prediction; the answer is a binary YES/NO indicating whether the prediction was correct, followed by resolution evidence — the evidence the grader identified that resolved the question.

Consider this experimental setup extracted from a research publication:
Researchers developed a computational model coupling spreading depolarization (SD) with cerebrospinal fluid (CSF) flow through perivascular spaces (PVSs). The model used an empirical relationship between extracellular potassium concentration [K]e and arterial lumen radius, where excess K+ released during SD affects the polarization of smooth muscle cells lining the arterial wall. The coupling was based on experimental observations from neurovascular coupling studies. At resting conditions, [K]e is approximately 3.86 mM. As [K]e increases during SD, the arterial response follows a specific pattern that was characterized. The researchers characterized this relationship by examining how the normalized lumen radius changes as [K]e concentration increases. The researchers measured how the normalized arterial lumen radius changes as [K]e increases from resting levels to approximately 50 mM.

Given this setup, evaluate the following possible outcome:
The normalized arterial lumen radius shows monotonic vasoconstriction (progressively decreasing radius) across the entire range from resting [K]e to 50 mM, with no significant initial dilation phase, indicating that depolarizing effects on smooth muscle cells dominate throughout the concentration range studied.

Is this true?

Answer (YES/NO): NO